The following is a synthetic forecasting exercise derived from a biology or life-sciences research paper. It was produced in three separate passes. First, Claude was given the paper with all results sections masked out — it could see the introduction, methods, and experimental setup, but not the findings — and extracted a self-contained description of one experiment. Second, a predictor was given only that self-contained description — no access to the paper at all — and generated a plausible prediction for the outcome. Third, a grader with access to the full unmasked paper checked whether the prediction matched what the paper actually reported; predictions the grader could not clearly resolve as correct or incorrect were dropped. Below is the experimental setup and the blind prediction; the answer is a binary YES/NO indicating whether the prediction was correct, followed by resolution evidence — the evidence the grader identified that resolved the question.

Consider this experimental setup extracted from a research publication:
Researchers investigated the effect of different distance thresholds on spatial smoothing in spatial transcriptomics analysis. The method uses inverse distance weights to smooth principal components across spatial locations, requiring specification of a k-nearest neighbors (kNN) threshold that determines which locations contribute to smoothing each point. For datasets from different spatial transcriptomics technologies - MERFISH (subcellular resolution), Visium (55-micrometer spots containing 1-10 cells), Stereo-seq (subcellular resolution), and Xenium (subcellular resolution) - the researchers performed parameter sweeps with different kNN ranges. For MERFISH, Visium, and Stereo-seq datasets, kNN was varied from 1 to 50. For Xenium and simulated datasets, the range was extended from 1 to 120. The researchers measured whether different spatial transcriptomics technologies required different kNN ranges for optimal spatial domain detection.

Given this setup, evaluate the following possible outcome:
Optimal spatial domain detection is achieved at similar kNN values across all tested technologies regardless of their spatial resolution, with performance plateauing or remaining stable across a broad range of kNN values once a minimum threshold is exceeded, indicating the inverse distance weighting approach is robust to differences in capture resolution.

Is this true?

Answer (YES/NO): NO